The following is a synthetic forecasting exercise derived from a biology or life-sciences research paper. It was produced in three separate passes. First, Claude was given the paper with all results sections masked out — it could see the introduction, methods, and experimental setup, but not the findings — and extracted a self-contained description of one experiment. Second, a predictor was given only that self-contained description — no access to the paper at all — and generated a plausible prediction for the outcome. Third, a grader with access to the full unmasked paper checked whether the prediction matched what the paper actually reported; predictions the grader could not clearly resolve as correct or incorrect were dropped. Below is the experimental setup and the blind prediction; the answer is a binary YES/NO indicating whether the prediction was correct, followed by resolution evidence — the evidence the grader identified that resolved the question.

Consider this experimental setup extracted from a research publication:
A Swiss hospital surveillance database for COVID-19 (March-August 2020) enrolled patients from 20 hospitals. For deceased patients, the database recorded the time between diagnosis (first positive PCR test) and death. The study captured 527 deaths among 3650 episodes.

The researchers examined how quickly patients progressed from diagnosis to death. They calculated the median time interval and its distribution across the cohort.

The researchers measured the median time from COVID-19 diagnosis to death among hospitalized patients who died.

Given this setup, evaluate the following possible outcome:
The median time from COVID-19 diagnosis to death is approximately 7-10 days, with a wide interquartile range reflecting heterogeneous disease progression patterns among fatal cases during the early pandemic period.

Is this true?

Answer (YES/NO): YES